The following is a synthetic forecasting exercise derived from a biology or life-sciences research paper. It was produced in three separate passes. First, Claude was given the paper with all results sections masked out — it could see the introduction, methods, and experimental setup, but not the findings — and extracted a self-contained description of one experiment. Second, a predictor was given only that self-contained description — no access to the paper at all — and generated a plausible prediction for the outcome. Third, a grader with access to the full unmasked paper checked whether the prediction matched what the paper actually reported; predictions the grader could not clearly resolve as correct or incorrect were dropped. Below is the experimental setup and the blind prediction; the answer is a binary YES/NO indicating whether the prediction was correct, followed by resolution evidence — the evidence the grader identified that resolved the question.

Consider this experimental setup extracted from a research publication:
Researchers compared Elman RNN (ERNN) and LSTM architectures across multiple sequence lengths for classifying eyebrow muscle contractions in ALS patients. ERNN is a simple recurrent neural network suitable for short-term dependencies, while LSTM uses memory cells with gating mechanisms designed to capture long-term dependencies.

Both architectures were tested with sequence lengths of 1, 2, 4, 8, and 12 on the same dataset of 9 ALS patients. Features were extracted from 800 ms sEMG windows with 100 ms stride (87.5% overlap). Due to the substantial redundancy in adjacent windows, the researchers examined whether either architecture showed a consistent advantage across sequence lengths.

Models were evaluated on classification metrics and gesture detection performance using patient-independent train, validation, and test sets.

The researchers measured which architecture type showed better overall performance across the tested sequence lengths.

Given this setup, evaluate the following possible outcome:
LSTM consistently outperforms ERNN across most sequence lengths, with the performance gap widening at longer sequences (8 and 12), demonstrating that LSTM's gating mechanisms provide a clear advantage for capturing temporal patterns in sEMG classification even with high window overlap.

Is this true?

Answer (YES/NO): NO